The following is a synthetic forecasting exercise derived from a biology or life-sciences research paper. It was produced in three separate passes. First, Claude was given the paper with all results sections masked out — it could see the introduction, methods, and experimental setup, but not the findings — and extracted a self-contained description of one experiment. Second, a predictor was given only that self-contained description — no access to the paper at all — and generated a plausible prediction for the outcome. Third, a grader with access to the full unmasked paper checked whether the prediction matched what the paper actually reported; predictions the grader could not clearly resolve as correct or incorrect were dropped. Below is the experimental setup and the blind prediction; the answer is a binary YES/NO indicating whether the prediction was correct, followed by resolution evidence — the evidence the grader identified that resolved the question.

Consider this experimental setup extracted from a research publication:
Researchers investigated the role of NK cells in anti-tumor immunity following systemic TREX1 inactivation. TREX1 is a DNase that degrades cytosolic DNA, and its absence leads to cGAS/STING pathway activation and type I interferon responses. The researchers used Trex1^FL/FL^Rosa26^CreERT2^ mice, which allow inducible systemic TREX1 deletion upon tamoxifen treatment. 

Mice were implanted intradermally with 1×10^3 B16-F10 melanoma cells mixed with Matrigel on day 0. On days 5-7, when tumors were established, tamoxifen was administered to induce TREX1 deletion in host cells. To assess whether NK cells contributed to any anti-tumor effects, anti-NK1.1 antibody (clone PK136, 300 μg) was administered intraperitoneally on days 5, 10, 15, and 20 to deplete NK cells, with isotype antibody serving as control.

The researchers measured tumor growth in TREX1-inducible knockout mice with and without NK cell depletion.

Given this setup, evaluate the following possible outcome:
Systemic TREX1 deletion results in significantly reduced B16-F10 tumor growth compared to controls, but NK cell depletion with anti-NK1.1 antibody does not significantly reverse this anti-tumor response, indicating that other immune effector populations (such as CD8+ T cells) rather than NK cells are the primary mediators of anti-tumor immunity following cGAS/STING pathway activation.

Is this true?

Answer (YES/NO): YES